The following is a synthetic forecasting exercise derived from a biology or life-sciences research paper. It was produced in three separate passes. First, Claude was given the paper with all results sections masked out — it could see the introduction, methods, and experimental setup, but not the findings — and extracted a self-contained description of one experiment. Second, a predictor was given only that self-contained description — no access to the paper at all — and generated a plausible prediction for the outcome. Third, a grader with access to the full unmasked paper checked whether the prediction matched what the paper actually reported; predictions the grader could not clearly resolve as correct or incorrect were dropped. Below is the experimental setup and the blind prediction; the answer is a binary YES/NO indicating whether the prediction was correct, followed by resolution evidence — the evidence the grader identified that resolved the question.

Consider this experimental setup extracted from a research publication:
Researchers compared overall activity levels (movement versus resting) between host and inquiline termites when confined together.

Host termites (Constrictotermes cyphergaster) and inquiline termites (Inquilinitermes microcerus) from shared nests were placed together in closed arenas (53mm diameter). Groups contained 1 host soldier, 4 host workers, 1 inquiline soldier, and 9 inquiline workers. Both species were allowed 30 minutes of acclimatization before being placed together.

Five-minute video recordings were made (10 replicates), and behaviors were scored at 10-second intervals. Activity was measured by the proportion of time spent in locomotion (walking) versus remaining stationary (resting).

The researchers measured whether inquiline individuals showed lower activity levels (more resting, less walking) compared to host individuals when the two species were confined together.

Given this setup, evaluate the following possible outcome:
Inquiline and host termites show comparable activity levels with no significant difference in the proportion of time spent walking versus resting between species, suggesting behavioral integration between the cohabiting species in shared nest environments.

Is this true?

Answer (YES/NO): NO